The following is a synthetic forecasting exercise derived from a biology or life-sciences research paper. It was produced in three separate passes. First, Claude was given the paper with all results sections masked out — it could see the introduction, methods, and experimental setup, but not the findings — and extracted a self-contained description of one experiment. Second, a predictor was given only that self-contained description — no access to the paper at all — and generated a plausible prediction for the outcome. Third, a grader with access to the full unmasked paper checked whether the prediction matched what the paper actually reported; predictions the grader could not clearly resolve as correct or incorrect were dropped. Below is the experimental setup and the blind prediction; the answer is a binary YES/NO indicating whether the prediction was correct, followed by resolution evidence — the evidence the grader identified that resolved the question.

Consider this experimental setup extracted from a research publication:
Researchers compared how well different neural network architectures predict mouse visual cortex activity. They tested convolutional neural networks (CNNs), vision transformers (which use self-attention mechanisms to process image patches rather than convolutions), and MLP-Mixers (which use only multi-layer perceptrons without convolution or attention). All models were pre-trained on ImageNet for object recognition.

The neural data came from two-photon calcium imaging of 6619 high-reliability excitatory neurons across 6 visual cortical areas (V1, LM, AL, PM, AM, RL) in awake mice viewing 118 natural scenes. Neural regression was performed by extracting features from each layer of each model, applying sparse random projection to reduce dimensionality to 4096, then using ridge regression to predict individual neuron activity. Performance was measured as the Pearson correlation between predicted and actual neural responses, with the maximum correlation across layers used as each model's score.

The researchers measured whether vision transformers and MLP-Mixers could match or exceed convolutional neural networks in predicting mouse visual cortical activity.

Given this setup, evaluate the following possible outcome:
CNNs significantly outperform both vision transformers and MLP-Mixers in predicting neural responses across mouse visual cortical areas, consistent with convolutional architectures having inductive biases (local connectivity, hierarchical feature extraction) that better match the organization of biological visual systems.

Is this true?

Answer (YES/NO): NO